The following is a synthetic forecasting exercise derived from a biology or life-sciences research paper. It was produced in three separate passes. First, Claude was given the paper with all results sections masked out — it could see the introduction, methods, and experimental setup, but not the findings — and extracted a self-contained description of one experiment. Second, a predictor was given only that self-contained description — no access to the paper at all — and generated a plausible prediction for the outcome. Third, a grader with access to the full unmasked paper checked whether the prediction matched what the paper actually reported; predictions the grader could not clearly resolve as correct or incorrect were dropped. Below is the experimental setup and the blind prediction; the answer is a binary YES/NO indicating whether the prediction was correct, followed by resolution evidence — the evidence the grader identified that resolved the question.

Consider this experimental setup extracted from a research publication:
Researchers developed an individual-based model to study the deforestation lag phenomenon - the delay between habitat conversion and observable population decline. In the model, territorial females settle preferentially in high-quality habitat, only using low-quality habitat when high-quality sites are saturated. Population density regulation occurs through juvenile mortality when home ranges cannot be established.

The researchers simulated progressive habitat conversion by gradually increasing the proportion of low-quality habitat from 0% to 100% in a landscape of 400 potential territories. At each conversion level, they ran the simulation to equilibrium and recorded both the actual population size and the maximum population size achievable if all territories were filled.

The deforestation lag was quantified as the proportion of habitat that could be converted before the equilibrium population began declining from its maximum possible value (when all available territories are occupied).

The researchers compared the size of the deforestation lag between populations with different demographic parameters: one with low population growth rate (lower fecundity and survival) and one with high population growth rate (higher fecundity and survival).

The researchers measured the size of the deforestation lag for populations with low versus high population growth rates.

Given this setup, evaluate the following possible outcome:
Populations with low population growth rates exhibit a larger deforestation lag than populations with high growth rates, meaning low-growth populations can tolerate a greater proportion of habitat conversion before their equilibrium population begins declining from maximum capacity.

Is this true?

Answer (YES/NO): NO